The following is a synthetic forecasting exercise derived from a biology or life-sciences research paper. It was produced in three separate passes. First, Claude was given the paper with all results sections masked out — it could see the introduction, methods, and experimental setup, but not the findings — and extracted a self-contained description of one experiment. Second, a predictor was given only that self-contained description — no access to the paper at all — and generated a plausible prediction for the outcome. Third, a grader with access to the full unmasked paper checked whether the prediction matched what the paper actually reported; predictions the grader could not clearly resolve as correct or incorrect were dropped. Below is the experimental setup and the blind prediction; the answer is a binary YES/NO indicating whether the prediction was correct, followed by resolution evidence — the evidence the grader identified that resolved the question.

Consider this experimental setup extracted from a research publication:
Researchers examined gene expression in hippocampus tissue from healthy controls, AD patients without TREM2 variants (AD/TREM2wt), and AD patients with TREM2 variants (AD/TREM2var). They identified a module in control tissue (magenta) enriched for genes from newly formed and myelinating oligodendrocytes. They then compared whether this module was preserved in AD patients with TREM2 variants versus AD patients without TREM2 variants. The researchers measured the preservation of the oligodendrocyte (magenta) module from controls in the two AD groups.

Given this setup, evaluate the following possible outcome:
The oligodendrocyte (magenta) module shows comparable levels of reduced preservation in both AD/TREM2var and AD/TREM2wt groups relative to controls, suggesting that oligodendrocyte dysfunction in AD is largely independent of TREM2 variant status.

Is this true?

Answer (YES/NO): NO